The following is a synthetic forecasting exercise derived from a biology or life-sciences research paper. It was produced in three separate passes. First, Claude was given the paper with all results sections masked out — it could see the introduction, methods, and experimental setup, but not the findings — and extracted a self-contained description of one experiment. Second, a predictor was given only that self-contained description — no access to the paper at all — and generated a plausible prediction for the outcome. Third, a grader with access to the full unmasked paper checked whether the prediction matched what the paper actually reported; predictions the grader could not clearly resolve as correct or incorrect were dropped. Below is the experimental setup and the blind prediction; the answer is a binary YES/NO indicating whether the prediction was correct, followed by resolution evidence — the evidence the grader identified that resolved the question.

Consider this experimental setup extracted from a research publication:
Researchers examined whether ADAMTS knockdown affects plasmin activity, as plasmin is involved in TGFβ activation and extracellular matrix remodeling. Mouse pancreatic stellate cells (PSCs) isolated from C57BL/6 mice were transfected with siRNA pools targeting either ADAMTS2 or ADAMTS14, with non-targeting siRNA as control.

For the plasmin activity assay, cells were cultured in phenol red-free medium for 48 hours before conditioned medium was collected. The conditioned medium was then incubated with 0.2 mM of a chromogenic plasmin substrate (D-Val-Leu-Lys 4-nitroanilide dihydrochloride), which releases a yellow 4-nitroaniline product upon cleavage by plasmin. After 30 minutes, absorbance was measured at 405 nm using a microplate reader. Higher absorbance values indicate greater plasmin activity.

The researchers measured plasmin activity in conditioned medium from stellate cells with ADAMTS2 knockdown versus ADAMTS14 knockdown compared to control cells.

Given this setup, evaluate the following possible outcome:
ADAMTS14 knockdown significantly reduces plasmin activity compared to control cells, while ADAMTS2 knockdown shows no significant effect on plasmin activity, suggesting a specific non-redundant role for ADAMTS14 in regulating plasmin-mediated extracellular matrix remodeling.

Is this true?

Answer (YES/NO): NO